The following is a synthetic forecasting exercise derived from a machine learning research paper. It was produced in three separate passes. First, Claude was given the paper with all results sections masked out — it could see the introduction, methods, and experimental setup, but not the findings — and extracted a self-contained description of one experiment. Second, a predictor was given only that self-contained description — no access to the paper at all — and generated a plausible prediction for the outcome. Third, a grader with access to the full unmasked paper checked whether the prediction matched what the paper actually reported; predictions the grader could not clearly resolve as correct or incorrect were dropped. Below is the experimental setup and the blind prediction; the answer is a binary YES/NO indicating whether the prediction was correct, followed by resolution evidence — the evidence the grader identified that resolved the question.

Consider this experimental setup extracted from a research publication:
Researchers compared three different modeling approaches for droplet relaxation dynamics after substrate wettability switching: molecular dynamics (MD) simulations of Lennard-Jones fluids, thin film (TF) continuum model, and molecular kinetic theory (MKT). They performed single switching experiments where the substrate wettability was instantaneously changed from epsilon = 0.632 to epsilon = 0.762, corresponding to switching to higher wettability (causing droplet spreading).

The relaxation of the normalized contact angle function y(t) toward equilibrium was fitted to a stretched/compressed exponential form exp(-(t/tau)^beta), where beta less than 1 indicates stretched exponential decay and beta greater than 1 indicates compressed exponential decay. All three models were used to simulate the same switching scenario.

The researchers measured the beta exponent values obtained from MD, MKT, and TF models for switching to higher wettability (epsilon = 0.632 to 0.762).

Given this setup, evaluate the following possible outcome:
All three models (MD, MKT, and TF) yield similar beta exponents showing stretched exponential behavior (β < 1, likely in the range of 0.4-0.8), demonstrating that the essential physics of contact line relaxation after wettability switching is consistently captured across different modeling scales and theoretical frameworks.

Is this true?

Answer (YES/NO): NO